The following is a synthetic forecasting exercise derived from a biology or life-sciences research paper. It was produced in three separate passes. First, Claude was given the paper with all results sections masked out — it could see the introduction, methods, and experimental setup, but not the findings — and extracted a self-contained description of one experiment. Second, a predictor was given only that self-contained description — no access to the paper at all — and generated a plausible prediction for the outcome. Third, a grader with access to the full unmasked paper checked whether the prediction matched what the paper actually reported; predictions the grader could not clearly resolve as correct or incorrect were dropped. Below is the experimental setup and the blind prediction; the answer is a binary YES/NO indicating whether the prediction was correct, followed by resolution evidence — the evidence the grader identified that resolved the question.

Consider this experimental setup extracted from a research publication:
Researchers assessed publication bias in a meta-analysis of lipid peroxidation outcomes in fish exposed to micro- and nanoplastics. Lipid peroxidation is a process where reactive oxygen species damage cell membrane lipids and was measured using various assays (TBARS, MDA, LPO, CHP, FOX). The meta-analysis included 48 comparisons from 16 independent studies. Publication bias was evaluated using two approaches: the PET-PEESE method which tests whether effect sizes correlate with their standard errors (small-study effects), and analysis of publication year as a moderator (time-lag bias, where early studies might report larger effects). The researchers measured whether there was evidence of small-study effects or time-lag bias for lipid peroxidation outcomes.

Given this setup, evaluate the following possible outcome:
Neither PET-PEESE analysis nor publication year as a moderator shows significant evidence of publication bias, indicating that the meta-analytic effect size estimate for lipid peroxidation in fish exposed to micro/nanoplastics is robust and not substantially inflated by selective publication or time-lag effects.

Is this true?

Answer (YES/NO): YES